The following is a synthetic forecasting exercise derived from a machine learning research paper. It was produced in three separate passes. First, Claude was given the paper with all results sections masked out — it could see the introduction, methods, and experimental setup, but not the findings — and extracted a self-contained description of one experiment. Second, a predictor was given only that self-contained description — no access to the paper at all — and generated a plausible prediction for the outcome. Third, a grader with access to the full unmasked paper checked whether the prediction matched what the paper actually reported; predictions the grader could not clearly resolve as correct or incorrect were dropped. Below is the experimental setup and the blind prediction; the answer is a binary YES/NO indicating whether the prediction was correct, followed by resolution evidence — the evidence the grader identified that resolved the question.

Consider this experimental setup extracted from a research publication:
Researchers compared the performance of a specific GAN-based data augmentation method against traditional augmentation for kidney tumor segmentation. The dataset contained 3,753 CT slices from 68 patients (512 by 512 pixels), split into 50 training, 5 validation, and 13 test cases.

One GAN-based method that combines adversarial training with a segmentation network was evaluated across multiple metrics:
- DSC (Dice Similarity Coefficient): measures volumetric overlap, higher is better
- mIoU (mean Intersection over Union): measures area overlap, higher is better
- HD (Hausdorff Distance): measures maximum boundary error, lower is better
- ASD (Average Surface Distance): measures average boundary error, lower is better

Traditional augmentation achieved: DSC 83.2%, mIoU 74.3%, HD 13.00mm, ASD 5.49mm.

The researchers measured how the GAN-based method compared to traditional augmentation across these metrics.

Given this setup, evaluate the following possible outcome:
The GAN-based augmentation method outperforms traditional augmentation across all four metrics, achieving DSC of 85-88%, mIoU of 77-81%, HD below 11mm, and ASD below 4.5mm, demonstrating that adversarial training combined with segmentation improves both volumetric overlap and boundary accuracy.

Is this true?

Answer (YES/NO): NO